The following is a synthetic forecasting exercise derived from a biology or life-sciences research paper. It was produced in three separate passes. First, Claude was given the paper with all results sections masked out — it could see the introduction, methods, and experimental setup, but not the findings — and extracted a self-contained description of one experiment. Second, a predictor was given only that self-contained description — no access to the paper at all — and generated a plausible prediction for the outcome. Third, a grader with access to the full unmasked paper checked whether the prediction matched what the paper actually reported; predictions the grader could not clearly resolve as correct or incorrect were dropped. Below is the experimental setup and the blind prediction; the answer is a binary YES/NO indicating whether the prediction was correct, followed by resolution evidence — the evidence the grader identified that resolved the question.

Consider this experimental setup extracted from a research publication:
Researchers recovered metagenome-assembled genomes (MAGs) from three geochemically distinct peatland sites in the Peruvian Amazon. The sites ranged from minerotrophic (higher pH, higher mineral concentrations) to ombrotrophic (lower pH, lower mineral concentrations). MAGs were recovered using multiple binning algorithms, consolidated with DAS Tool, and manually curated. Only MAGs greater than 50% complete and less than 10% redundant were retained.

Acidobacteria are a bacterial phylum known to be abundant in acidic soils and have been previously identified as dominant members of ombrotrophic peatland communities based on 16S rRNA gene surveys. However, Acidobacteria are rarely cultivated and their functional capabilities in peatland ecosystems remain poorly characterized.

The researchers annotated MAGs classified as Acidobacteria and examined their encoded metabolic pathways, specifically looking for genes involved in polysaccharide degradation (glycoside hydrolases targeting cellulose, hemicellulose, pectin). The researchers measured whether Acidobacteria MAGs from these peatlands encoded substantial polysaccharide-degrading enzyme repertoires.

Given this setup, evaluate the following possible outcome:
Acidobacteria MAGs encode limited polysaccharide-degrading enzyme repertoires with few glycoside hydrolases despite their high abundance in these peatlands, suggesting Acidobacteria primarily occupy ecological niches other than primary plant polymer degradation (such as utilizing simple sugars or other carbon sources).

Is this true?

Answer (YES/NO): NO